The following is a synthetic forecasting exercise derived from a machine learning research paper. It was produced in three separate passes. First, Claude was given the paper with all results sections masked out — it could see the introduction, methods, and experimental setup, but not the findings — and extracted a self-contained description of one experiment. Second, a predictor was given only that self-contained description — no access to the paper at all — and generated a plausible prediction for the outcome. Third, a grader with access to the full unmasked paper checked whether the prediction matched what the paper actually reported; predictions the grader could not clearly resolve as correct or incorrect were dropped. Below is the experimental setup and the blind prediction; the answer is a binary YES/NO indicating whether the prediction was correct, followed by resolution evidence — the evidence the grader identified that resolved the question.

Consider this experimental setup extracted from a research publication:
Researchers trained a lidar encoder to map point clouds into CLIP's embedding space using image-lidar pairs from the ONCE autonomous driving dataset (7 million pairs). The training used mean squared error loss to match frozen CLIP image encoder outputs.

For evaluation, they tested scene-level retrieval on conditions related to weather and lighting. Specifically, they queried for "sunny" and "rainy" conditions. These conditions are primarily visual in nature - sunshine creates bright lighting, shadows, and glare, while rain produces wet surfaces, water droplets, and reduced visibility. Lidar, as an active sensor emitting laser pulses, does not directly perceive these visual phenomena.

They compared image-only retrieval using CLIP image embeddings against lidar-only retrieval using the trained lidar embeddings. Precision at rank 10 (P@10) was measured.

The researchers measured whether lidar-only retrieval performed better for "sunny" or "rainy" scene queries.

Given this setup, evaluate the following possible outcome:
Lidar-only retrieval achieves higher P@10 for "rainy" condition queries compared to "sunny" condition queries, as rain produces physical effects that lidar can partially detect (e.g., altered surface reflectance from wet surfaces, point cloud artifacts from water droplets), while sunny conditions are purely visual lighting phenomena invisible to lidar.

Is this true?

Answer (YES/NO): YES